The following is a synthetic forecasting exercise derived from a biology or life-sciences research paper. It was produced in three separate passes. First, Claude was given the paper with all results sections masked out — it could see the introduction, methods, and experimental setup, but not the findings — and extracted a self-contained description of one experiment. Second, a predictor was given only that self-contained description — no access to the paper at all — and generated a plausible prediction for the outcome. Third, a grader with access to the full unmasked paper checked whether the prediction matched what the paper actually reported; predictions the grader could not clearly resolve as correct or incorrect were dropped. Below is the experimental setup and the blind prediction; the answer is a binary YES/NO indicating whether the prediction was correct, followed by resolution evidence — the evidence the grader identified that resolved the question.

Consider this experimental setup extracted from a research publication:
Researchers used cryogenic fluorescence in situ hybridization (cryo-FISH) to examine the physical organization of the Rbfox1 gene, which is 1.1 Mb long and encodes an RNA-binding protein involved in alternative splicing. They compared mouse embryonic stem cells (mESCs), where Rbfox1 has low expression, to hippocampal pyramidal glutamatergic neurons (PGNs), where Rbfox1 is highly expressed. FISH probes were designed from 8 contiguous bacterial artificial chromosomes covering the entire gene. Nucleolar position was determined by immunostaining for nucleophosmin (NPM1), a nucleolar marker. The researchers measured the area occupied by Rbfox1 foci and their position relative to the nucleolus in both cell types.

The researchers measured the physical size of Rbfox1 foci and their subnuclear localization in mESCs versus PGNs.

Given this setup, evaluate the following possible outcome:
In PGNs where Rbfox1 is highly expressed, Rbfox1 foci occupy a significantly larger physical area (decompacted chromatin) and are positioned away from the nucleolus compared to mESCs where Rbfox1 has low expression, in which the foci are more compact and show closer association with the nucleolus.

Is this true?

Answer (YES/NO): YES